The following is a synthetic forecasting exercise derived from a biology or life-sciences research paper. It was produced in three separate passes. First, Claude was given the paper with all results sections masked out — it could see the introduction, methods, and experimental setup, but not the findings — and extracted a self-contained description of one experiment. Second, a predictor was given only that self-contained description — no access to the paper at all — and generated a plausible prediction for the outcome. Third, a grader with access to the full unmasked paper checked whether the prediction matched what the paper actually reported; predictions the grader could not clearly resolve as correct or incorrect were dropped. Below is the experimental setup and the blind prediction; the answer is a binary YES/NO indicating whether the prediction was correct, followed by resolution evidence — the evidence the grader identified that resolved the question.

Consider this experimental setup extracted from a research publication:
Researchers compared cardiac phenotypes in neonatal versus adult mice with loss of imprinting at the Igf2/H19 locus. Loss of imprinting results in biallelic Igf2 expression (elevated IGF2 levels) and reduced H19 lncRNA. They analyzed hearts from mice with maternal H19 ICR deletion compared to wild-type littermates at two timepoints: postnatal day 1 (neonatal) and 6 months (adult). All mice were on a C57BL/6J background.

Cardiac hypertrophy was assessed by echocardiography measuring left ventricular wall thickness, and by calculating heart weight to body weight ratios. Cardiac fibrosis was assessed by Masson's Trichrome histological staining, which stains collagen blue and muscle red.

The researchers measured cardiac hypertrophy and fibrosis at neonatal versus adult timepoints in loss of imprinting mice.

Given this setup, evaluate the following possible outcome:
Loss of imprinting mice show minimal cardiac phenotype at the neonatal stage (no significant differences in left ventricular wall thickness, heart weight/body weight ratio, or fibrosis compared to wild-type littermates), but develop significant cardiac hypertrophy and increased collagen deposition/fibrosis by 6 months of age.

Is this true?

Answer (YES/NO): NO